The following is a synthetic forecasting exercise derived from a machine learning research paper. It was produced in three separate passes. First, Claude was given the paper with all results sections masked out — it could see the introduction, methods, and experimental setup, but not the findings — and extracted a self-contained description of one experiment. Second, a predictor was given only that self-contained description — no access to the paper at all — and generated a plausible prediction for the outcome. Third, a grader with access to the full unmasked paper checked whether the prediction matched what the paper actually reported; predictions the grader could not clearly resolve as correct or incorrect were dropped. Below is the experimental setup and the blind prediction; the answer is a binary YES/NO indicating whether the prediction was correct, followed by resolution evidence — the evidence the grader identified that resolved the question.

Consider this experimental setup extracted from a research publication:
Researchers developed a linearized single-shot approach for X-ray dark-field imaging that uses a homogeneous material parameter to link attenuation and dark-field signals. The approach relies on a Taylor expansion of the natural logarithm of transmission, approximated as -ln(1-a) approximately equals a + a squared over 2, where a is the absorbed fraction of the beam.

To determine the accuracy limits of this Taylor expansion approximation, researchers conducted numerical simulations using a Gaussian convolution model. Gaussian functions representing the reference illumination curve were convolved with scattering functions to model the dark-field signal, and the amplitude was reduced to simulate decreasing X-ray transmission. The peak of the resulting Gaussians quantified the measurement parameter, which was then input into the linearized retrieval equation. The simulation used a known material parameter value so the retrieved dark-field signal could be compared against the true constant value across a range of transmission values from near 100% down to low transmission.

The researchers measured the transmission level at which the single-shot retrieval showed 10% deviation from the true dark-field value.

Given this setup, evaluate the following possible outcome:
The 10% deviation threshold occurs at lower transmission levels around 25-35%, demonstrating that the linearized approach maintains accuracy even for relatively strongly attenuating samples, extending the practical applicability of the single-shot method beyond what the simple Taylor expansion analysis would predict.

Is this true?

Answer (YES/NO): NO